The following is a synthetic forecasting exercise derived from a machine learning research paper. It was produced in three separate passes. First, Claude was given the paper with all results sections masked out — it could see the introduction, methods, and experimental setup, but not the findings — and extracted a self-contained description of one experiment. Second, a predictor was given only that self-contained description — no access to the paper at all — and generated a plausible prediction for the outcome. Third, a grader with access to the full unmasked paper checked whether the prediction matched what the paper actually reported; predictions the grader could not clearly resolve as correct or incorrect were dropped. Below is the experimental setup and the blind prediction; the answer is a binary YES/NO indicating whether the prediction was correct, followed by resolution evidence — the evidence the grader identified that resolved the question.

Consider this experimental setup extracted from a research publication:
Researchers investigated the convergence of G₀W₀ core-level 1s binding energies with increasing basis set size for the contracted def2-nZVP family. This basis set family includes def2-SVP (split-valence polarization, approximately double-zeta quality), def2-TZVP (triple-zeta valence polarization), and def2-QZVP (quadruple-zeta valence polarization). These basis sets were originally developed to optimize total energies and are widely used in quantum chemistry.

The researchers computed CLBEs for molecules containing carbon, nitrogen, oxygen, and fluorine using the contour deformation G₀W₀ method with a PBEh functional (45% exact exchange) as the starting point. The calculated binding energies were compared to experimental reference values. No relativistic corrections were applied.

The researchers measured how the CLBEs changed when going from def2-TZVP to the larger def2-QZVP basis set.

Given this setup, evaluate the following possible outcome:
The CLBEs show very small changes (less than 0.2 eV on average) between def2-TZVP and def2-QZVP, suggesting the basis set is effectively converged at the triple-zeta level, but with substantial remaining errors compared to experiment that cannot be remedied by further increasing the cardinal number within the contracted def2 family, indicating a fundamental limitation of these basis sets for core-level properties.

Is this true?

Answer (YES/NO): NO